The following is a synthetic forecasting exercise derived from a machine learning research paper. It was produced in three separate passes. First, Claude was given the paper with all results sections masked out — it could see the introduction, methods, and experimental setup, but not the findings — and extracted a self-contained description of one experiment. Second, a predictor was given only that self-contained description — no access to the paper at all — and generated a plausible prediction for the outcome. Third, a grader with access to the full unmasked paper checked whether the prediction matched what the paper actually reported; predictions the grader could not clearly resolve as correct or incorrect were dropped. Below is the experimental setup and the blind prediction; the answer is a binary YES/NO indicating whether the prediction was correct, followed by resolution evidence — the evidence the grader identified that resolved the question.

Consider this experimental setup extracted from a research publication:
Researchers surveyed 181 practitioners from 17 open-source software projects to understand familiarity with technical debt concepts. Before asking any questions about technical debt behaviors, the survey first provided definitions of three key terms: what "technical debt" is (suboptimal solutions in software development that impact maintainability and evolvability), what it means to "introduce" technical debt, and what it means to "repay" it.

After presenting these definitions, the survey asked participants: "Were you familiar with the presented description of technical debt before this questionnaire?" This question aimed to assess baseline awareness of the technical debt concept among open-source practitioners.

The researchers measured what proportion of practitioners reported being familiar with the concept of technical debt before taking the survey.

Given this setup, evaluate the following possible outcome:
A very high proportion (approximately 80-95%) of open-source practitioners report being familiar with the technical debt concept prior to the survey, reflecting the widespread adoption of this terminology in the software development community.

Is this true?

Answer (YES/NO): YES